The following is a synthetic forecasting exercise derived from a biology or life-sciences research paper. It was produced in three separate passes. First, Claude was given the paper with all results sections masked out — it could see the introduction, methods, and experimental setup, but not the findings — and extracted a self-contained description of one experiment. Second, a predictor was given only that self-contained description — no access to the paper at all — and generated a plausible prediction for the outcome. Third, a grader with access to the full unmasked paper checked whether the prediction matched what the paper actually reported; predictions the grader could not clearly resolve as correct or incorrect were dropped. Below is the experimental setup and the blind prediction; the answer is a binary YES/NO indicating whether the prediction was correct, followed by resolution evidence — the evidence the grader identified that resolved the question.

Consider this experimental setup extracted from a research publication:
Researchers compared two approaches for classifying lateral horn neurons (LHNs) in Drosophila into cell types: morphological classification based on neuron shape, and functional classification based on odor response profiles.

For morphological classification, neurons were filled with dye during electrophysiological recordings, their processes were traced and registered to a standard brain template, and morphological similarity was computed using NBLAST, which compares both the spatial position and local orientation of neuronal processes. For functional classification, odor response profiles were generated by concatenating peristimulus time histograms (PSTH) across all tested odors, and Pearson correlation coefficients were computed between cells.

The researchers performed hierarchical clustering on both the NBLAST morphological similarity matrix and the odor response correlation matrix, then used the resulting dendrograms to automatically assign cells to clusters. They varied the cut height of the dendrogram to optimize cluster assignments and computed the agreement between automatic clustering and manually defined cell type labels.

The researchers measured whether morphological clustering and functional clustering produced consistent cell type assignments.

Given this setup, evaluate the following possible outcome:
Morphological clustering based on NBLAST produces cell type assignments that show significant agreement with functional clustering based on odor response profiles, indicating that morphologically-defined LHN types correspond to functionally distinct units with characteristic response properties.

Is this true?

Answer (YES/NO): YES